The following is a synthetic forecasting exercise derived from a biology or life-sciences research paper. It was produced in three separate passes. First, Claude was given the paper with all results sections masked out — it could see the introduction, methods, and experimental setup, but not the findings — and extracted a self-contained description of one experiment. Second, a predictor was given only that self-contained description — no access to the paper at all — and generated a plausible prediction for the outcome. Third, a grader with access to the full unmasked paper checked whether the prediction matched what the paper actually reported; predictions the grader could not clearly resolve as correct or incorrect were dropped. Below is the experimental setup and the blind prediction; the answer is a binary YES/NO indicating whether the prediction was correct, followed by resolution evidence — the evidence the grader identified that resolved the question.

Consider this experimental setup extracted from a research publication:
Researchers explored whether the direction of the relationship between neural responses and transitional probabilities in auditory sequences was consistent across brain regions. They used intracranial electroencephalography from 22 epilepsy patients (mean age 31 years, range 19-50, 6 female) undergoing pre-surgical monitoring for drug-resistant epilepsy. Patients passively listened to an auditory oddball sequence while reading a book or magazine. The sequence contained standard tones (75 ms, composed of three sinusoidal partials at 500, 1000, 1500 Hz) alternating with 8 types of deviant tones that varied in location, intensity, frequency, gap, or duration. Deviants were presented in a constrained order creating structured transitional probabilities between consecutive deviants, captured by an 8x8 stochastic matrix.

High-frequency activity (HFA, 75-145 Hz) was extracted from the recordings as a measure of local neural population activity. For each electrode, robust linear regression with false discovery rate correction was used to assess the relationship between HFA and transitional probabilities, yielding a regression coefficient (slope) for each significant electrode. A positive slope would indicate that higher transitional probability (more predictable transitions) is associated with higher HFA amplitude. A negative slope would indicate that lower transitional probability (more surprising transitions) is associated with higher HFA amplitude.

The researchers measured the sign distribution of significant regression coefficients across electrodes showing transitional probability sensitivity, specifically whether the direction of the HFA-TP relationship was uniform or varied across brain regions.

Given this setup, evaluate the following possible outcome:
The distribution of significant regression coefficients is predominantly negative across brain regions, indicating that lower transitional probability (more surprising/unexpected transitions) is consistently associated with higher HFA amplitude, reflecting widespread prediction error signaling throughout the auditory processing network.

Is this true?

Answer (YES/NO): YES